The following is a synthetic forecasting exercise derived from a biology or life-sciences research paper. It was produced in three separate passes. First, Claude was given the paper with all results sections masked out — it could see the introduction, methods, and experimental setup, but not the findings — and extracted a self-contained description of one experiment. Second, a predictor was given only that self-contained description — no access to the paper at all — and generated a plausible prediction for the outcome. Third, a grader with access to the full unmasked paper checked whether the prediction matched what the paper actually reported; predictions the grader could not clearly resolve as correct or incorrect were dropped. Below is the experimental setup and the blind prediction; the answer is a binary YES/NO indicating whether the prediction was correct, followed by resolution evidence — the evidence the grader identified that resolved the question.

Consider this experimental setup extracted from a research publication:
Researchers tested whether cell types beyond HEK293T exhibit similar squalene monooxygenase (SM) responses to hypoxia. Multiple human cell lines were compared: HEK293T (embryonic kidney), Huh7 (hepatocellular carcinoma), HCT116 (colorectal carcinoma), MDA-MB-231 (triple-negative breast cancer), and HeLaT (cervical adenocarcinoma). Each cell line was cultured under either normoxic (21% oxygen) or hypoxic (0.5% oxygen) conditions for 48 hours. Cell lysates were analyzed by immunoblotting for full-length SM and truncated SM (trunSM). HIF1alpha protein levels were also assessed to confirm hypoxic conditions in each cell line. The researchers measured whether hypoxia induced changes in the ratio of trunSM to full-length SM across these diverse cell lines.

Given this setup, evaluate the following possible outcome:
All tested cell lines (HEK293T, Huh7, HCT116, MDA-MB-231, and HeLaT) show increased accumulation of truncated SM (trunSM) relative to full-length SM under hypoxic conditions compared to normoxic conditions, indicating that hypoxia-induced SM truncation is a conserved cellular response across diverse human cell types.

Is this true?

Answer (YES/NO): YES